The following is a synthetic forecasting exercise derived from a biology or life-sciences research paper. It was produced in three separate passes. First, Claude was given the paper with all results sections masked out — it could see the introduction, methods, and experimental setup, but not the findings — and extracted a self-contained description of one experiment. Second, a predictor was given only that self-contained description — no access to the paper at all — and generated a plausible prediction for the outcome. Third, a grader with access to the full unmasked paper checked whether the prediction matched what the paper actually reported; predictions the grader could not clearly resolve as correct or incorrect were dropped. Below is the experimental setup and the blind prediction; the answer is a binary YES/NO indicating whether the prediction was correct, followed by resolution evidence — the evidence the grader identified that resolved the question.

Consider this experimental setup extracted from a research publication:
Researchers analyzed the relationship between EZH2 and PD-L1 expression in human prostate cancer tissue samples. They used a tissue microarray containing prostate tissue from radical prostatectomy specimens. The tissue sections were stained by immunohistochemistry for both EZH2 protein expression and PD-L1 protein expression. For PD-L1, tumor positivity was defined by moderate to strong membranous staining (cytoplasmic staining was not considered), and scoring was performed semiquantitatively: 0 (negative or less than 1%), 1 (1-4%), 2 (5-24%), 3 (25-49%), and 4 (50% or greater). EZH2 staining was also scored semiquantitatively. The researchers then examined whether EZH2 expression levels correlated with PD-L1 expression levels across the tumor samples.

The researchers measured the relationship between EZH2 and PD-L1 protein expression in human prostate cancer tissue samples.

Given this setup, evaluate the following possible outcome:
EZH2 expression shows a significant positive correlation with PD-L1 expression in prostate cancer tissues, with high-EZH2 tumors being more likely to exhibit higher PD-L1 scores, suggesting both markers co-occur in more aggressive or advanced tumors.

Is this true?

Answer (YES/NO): NO